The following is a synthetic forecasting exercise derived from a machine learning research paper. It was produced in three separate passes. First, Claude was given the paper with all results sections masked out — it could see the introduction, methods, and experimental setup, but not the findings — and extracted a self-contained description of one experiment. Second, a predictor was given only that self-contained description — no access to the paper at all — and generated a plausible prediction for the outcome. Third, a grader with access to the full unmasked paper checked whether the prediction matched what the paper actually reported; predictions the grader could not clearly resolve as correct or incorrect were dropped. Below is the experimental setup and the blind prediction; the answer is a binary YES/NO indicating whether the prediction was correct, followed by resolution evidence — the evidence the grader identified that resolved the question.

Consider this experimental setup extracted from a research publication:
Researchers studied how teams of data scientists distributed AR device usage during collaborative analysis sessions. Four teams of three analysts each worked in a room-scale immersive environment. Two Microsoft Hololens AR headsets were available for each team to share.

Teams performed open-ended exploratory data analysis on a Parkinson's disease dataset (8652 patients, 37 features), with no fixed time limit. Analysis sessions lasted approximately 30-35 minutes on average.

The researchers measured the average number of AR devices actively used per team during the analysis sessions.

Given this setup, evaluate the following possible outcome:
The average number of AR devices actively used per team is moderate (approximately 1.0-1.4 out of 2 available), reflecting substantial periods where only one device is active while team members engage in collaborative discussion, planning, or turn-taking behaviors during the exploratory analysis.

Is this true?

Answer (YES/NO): YES